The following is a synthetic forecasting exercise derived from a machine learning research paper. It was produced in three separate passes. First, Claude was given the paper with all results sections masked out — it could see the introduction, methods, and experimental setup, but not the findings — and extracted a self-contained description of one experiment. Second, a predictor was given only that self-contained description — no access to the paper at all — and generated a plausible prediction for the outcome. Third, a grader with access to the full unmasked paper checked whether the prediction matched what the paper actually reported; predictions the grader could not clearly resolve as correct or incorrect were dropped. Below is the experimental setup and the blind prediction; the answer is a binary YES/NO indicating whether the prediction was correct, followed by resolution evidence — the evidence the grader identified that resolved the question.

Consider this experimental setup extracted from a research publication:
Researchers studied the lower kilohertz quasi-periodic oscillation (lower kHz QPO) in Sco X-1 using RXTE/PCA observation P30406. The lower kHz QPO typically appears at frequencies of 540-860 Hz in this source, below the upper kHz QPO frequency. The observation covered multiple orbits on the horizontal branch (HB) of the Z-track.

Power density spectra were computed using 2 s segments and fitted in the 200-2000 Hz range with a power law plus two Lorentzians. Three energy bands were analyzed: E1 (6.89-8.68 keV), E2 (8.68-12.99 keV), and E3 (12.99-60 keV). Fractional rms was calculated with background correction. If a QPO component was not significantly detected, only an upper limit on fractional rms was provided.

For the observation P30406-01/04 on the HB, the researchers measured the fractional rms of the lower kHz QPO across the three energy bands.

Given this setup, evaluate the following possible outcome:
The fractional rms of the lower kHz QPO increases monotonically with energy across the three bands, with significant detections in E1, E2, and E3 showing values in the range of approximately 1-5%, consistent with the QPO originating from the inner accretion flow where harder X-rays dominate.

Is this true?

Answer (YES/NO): NO